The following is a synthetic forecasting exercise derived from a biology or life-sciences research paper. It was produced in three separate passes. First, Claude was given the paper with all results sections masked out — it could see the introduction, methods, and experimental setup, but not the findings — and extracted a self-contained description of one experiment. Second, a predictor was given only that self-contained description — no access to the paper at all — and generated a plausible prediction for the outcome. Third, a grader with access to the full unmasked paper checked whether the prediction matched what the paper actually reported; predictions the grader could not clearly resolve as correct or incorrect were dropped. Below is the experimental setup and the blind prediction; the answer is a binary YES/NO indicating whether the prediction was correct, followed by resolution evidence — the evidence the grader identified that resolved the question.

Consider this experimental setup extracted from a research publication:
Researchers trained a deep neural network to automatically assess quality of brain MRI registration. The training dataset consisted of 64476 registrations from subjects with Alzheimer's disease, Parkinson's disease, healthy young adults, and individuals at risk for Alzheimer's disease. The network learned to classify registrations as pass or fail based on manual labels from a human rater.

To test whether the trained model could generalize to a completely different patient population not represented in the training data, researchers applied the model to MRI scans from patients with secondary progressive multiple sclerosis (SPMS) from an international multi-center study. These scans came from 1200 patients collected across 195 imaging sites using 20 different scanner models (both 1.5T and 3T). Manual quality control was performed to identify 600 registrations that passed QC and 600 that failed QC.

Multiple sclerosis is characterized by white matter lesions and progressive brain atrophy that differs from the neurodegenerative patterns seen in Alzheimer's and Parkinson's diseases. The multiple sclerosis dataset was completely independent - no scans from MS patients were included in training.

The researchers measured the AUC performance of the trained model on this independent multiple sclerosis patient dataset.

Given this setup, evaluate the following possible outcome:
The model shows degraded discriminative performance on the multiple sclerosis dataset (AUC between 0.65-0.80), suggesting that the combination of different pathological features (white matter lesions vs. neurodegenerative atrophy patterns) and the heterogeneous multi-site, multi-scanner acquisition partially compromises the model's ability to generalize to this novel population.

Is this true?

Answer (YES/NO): NO